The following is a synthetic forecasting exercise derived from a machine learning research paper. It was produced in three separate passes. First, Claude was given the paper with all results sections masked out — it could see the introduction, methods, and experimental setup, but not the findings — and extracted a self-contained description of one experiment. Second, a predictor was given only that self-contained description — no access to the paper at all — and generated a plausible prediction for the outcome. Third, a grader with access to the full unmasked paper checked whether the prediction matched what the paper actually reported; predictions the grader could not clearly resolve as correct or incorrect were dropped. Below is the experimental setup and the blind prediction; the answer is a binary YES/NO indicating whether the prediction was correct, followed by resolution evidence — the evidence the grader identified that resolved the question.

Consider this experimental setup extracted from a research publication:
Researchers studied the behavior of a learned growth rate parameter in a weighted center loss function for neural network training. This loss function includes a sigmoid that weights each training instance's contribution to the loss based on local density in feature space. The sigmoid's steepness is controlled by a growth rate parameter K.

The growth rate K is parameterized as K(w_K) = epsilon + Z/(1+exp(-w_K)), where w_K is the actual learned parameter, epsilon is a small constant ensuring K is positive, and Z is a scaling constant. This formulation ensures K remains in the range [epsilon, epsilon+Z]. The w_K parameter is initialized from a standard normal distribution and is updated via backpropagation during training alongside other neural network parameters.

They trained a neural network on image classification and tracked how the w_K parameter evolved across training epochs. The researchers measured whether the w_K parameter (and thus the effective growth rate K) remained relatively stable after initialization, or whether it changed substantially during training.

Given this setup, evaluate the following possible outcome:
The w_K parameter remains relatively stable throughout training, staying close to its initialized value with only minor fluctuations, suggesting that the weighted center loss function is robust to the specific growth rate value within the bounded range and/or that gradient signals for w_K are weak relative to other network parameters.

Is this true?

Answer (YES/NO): NO